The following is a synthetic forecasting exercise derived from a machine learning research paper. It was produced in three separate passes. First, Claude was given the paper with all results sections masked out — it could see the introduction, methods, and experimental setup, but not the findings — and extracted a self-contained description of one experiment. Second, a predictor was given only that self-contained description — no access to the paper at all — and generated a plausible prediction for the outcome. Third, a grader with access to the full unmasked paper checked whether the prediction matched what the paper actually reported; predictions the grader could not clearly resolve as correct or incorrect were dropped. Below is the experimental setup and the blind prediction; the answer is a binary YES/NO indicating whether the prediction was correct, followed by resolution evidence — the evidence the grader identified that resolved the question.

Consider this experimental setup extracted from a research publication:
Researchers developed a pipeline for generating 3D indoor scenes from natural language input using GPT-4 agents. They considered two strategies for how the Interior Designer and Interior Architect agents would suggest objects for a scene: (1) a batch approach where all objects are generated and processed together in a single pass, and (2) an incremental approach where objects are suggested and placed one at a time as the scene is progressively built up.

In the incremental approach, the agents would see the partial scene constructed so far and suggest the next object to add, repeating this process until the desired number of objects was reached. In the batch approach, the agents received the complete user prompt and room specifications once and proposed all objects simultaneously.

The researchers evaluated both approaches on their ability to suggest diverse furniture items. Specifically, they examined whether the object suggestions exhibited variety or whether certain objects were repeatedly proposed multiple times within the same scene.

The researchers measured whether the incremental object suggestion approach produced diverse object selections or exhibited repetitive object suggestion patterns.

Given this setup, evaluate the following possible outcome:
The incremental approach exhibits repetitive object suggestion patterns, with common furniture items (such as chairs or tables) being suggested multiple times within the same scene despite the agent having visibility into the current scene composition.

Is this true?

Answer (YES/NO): YES